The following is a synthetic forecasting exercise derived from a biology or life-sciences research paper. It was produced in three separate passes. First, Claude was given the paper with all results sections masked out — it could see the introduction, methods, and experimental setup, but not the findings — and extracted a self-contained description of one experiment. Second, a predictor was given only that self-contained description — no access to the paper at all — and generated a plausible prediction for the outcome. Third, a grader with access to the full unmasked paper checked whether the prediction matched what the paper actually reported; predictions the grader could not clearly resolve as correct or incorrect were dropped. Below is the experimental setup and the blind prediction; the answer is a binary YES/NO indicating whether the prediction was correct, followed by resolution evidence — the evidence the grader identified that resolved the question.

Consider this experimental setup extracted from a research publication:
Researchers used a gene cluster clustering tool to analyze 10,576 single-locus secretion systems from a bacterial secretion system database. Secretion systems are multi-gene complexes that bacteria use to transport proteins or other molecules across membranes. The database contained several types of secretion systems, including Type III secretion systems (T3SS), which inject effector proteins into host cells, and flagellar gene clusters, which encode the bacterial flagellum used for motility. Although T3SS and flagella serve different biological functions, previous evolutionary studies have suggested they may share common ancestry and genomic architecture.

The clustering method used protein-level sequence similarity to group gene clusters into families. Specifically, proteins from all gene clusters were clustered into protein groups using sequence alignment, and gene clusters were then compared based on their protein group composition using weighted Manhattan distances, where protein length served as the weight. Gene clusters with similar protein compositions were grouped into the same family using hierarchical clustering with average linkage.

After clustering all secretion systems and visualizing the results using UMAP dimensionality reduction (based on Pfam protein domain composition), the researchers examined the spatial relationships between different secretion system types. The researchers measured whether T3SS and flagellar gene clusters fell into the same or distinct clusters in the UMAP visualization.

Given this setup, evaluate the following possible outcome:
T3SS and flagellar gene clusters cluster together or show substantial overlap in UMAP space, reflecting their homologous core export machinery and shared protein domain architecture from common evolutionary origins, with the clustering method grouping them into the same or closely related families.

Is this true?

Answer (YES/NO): YES